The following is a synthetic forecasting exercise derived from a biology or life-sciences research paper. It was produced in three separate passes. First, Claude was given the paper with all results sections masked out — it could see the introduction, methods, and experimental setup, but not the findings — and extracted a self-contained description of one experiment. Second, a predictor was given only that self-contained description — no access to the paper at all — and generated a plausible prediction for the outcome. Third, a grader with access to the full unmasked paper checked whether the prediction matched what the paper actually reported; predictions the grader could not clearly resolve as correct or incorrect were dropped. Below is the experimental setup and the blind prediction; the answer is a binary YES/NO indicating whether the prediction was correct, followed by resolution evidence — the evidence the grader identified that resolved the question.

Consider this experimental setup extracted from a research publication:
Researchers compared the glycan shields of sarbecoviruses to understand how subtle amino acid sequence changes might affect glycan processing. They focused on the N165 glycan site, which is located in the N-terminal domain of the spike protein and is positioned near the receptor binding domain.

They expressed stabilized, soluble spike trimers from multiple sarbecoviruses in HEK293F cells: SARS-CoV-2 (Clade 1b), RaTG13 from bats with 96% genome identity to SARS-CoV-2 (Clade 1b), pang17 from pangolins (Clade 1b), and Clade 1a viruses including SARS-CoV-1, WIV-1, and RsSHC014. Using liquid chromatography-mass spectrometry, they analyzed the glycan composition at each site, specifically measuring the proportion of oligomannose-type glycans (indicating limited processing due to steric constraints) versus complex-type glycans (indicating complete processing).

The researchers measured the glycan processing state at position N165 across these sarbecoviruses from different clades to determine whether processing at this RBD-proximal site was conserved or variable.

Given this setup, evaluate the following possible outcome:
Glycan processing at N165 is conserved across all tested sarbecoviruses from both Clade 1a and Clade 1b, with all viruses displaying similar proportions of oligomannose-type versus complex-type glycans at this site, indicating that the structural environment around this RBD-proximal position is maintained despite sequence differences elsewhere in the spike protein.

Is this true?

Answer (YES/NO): NO